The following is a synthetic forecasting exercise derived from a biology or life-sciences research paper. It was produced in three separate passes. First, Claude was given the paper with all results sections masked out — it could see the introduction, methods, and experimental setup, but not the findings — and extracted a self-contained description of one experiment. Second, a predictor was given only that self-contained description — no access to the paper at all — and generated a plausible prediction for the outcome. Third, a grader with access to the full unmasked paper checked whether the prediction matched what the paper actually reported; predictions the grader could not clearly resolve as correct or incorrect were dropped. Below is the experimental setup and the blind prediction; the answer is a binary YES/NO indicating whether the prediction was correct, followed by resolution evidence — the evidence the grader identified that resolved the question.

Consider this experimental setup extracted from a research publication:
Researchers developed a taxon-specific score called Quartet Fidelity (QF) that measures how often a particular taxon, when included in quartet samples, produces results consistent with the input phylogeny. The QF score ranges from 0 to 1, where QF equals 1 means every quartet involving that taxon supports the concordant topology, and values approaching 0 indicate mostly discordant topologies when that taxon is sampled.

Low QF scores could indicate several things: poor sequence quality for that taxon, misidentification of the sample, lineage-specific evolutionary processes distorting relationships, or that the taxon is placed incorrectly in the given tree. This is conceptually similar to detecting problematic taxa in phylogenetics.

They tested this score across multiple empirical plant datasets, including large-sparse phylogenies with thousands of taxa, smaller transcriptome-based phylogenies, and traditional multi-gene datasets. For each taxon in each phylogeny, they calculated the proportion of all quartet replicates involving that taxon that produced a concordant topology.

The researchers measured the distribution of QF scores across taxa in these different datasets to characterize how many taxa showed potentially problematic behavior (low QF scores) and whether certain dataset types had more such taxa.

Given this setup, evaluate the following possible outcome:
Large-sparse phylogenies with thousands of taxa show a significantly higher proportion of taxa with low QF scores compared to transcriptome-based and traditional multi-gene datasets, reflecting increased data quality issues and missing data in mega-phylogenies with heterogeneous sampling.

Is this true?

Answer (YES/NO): YES